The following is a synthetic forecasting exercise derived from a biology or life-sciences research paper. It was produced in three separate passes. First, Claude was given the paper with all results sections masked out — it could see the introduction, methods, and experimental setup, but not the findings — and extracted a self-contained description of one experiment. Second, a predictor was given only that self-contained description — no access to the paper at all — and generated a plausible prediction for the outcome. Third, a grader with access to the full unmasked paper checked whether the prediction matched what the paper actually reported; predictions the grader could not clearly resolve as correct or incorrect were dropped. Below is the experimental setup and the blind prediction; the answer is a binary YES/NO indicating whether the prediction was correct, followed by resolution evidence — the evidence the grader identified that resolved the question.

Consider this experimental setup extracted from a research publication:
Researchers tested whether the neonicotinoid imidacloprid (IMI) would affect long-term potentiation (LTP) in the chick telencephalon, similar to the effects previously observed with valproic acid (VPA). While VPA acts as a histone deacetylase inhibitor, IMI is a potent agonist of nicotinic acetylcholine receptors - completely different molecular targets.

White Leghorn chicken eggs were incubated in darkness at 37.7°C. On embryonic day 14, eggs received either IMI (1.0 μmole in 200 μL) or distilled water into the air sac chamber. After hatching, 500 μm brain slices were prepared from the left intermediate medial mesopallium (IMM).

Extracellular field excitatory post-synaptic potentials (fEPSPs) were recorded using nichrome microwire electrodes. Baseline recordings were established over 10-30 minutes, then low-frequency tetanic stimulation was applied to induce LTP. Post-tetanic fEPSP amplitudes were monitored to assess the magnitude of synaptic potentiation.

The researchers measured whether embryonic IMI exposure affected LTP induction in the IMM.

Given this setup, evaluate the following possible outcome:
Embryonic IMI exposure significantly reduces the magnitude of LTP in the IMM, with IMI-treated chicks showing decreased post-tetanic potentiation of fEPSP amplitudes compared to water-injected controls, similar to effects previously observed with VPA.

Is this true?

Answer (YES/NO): YES